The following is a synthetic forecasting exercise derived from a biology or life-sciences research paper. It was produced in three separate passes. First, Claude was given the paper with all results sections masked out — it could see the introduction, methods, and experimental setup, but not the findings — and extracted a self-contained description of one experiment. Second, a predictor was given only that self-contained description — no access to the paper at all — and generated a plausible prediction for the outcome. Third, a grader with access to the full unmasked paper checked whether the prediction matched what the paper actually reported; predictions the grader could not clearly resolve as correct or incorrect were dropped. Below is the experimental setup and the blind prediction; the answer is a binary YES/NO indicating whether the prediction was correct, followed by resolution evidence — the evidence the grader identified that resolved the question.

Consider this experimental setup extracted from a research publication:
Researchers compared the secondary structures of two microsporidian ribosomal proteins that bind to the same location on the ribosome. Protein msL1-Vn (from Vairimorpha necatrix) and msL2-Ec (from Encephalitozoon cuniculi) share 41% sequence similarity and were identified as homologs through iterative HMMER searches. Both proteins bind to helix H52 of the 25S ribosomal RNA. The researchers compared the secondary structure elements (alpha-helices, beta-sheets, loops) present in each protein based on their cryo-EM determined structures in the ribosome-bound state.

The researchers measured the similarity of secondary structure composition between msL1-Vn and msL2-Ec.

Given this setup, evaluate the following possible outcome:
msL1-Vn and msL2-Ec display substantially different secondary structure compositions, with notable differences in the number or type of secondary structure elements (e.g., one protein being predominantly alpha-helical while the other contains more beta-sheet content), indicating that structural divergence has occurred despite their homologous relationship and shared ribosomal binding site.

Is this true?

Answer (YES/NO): NO